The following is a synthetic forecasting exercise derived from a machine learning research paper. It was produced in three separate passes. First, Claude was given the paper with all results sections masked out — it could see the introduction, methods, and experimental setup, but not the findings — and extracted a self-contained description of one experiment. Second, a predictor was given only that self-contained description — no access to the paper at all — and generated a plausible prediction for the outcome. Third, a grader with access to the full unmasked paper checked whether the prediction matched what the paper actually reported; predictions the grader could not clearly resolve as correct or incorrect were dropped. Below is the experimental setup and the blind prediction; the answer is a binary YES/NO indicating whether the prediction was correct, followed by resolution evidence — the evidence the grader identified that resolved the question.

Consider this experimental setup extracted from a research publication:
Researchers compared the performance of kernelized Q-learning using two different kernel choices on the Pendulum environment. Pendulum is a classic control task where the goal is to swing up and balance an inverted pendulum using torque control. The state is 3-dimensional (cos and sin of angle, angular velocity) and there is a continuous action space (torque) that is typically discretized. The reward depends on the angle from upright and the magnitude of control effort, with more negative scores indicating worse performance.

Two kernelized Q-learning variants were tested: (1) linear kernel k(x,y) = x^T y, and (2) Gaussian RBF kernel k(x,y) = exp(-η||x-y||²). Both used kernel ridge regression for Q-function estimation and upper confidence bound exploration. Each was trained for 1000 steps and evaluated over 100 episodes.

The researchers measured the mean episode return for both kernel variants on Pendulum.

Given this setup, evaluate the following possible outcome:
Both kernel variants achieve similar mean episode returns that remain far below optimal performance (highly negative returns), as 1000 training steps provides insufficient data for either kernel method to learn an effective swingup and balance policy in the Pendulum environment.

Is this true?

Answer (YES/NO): NO